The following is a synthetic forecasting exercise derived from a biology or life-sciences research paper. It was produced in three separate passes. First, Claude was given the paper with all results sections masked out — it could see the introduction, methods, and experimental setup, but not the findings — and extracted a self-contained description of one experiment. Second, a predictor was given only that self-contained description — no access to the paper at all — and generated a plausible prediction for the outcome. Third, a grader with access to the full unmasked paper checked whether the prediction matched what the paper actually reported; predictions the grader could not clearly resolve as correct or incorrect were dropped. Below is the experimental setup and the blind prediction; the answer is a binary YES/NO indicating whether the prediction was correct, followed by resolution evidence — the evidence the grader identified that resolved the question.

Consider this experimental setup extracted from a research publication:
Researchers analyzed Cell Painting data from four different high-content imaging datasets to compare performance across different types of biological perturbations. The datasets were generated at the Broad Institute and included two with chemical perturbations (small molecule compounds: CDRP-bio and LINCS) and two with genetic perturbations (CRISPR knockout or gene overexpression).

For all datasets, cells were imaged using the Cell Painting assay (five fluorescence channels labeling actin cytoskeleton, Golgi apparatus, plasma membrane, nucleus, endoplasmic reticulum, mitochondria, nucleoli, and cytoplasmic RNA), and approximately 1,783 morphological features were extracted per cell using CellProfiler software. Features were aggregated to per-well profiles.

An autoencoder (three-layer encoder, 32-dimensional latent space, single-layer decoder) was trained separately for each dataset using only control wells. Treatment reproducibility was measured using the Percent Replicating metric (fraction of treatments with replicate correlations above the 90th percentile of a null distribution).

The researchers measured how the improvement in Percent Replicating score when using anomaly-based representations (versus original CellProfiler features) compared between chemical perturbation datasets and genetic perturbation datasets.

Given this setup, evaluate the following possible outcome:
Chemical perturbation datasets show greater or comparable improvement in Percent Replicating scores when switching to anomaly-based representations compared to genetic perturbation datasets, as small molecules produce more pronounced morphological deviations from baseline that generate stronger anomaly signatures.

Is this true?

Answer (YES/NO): YES